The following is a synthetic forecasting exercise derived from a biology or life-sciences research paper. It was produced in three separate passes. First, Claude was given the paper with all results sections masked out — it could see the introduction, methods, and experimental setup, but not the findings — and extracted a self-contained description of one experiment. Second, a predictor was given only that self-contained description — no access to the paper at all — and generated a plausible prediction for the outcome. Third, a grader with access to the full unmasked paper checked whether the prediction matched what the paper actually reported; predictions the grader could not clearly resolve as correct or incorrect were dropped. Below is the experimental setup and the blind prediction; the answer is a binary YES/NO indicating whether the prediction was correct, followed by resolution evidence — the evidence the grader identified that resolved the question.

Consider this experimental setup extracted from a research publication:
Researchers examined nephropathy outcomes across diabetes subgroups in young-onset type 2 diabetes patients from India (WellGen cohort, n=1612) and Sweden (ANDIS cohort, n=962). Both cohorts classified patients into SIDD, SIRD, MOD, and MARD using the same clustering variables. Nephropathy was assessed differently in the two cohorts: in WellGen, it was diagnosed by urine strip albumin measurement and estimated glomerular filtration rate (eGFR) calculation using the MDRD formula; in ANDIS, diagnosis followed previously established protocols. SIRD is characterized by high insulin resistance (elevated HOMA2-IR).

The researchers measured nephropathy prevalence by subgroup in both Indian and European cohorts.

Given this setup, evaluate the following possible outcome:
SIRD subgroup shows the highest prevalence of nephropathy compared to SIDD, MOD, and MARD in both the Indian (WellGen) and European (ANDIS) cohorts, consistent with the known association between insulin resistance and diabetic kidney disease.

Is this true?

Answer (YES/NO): NO